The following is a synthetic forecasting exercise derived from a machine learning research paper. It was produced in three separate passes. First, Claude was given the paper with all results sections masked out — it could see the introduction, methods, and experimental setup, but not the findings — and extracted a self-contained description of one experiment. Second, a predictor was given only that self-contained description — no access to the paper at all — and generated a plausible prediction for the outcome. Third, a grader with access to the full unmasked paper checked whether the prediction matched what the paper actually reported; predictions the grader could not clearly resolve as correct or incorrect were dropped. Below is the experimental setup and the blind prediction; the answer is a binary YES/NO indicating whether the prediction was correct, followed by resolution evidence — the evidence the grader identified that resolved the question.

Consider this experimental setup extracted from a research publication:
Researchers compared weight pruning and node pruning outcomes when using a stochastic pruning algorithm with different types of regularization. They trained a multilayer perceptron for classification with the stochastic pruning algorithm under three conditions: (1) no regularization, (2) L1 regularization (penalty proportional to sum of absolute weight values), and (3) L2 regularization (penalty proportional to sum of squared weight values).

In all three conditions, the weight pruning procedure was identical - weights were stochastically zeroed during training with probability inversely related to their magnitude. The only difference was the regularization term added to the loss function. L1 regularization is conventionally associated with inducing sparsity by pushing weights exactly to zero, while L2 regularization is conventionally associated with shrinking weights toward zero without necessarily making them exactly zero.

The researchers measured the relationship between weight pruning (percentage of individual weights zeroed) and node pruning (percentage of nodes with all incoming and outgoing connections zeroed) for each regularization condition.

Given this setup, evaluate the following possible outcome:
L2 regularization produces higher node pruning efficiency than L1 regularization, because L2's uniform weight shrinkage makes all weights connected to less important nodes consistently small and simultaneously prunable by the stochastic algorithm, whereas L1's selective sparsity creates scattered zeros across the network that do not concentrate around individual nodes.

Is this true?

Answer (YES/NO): NO